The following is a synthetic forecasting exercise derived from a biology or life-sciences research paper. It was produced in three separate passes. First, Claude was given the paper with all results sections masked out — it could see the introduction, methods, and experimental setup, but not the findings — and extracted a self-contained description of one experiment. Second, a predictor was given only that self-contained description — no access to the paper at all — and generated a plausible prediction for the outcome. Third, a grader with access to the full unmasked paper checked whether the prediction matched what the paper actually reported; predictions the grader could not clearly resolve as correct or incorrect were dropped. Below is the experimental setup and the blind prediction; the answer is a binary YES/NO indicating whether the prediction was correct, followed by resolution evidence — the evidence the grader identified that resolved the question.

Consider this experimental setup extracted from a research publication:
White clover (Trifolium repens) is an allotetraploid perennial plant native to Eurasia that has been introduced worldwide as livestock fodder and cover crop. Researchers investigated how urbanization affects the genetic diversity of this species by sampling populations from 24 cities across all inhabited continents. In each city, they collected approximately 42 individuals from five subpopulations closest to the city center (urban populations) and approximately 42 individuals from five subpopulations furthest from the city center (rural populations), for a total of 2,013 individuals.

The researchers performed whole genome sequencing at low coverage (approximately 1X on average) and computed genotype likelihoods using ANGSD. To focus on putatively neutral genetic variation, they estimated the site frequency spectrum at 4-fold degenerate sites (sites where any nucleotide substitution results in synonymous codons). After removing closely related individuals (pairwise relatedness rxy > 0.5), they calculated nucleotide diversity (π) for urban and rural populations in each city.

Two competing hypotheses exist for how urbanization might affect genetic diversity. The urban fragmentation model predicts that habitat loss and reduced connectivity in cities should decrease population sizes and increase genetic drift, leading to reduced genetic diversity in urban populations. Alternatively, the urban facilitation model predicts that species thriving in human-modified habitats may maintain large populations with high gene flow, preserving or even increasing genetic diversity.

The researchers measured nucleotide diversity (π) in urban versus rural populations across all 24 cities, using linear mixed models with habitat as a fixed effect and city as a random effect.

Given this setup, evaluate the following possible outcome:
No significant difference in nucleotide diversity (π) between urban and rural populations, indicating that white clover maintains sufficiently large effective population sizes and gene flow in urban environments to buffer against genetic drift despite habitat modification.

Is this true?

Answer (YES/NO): YES